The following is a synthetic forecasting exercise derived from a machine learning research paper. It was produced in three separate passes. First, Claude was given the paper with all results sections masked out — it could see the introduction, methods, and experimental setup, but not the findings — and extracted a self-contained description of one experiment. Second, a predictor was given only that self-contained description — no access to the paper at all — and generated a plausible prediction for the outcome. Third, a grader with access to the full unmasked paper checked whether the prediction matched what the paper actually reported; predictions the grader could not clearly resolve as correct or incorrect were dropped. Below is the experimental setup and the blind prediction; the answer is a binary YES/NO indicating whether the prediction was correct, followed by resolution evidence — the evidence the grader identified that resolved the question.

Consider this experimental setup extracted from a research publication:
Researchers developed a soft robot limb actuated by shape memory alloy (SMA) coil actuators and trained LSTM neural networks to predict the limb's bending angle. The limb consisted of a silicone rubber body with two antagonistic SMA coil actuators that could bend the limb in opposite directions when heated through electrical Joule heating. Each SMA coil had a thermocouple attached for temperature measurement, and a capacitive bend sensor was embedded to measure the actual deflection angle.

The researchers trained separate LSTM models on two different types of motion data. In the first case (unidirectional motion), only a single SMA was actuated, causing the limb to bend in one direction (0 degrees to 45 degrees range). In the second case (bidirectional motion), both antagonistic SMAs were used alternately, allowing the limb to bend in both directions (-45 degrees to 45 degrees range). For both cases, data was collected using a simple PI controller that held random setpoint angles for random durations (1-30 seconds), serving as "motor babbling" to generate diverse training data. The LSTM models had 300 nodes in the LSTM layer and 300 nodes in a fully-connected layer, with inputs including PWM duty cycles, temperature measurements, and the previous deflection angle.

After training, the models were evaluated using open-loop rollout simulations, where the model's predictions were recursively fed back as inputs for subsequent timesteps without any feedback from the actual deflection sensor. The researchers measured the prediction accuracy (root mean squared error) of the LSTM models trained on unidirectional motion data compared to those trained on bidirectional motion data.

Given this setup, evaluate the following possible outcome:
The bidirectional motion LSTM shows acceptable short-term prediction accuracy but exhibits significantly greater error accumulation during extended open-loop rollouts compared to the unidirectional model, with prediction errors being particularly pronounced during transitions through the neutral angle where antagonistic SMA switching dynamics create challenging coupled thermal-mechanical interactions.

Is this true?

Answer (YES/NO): NO